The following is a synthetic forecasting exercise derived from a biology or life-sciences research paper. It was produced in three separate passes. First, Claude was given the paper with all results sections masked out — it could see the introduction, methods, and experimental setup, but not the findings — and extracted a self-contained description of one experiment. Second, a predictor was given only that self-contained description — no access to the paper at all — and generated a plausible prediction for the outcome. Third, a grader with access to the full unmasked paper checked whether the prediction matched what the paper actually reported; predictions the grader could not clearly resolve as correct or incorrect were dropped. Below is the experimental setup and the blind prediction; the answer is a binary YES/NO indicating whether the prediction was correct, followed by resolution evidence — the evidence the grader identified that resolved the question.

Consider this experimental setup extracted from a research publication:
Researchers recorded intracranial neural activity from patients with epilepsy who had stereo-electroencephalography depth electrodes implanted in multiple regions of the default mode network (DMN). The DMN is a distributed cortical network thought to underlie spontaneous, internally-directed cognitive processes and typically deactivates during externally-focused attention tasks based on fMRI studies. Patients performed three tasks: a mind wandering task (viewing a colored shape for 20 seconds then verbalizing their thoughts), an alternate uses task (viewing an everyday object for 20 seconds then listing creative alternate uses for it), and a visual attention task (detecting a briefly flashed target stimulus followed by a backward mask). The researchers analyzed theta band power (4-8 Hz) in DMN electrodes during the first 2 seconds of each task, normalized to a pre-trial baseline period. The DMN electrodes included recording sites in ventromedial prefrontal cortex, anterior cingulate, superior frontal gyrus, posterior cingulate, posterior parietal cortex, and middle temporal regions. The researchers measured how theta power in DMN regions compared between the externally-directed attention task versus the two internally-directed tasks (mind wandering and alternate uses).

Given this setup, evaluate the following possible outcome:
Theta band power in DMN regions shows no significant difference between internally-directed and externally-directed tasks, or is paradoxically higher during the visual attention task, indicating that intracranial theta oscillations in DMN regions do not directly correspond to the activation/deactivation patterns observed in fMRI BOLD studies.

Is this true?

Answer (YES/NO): YES